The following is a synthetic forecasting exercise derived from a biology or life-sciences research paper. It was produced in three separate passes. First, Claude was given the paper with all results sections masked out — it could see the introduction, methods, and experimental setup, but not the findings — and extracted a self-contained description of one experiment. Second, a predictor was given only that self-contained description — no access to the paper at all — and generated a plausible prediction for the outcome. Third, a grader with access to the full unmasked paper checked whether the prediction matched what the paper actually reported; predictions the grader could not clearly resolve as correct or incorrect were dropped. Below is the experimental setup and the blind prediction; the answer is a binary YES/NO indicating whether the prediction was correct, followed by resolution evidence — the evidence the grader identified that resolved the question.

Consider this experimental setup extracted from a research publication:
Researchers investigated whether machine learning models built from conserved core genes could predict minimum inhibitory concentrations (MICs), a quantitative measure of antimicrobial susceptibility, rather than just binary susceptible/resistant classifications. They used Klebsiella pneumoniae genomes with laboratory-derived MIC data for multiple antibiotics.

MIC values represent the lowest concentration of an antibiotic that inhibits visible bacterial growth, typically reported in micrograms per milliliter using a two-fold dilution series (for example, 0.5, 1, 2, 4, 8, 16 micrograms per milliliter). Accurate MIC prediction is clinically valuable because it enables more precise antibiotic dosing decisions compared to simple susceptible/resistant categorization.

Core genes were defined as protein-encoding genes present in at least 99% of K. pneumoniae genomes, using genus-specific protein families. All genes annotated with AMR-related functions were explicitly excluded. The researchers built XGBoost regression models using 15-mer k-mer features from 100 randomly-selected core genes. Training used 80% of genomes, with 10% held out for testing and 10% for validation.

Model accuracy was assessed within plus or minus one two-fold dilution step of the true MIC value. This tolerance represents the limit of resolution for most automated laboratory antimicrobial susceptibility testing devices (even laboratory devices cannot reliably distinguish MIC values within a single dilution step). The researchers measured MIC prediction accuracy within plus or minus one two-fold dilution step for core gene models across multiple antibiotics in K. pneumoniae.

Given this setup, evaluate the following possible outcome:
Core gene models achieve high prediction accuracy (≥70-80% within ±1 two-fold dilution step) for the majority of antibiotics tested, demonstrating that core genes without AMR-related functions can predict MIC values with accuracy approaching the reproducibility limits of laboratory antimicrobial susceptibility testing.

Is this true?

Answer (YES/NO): YES